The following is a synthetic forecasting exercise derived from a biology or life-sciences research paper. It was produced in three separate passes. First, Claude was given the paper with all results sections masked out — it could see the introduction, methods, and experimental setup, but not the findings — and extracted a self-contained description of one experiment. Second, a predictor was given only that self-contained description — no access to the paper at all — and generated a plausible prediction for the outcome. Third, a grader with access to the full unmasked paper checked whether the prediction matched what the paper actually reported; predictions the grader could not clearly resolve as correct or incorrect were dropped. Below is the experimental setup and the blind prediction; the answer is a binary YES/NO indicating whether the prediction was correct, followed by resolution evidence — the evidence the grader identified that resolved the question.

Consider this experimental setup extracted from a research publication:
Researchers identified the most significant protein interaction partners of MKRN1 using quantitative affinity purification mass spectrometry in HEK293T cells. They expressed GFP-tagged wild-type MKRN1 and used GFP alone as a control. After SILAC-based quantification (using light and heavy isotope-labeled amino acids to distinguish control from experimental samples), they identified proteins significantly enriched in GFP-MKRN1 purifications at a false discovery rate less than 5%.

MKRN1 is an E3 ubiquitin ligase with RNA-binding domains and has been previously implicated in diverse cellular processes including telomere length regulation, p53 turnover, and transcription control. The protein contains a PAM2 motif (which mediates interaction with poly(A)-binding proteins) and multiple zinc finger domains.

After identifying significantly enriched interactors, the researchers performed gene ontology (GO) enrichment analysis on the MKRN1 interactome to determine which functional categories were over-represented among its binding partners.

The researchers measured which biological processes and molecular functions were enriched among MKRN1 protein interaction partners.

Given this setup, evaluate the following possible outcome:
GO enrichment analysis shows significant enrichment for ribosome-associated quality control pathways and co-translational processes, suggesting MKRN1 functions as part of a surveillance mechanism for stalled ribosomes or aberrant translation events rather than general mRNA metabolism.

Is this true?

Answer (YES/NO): NO